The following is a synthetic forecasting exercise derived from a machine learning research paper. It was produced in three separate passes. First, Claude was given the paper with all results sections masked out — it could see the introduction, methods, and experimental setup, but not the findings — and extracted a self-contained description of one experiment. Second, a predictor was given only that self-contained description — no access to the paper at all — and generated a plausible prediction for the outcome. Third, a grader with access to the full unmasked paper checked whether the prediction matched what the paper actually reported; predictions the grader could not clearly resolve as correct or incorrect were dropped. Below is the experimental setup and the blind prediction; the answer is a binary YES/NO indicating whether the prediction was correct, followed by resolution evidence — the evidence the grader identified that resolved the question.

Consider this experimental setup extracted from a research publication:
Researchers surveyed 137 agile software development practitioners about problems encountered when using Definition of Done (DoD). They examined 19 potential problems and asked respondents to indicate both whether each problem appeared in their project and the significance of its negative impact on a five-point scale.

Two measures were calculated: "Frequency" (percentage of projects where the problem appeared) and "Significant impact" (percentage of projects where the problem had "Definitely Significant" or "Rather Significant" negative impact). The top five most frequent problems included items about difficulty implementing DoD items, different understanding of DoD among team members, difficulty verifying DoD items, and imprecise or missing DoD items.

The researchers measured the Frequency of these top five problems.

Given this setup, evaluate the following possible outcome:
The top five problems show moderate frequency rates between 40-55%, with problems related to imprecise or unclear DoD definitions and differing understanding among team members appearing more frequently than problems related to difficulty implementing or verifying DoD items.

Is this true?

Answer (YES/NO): NO